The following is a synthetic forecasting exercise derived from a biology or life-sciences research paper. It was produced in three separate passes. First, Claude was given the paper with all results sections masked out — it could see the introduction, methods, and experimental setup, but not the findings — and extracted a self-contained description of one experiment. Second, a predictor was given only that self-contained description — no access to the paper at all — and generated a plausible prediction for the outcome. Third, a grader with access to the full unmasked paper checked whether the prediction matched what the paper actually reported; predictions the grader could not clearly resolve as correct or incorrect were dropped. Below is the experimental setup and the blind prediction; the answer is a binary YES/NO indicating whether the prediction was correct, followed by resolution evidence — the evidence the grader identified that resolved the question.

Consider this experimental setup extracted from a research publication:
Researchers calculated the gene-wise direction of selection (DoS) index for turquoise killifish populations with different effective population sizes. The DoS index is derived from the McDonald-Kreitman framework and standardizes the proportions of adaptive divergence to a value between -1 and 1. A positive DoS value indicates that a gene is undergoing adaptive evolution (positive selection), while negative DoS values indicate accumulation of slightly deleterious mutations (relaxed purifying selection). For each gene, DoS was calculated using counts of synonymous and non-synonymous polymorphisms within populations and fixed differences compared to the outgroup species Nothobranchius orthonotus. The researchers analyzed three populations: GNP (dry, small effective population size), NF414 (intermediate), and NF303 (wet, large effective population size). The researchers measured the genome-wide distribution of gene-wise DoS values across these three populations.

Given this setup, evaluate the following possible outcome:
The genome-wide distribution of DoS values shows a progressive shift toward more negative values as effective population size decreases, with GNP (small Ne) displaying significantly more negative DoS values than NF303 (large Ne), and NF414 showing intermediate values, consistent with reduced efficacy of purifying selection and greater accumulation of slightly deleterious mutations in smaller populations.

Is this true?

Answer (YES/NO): YES